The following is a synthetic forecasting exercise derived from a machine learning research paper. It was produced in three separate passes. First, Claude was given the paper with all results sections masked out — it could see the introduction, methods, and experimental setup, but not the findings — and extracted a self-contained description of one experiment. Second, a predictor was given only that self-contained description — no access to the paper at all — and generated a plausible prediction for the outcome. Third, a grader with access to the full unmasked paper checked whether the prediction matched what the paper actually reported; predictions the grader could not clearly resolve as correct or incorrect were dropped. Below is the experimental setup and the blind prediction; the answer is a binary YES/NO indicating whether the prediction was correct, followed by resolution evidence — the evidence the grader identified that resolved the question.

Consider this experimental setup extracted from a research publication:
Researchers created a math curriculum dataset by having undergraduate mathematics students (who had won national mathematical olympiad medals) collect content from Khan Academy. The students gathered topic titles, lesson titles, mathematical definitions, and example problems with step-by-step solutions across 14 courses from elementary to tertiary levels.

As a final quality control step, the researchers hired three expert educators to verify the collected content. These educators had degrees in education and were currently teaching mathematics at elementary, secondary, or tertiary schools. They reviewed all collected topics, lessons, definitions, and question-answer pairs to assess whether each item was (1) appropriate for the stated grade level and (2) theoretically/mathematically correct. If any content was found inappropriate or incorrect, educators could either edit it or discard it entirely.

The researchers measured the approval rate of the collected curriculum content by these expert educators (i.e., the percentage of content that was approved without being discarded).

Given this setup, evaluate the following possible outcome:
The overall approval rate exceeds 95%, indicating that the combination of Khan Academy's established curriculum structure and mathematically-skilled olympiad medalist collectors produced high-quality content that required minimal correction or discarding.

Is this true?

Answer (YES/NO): NO